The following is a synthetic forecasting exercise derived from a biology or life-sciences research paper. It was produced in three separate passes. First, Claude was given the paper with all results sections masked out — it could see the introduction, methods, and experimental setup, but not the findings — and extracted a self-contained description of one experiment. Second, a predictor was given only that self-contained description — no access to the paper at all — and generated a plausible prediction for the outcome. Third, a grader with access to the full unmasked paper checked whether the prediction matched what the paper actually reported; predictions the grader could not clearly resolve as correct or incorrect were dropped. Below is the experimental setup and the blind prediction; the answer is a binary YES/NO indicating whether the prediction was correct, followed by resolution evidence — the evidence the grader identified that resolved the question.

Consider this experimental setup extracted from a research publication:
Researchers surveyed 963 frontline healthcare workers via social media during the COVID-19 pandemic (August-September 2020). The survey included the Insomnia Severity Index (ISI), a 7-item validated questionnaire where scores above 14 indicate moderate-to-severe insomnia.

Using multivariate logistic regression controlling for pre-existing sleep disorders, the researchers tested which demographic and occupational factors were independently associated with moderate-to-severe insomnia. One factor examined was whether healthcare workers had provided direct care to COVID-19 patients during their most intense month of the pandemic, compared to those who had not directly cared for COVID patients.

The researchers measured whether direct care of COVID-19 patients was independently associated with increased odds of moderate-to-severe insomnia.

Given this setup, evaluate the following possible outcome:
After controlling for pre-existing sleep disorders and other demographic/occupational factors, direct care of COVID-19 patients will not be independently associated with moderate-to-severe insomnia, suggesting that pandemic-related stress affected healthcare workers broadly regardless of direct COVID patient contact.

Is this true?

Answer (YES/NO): NO